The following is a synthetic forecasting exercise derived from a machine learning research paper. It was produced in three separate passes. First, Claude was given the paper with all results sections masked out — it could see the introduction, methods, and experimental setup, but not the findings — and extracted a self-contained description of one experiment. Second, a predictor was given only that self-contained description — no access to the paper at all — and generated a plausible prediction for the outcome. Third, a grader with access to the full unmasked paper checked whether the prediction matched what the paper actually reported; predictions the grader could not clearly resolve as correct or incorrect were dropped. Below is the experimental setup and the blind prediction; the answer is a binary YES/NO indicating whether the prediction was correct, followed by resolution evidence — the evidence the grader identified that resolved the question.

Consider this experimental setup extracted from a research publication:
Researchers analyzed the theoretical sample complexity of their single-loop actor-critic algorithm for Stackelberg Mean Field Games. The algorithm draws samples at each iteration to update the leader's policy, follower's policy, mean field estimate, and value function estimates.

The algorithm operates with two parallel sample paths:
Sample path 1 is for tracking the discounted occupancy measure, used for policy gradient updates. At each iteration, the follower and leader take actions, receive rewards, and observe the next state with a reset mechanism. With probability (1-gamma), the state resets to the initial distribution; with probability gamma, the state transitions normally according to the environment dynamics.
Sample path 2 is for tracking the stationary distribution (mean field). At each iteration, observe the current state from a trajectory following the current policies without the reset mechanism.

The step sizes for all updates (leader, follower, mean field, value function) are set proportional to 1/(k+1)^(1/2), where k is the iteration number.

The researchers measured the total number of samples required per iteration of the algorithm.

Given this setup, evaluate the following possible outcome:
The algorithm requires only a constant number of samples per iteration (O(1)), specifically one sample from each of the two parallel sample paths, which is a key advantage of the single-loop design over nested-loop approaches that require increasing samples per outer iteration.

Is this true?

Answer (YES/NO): YES